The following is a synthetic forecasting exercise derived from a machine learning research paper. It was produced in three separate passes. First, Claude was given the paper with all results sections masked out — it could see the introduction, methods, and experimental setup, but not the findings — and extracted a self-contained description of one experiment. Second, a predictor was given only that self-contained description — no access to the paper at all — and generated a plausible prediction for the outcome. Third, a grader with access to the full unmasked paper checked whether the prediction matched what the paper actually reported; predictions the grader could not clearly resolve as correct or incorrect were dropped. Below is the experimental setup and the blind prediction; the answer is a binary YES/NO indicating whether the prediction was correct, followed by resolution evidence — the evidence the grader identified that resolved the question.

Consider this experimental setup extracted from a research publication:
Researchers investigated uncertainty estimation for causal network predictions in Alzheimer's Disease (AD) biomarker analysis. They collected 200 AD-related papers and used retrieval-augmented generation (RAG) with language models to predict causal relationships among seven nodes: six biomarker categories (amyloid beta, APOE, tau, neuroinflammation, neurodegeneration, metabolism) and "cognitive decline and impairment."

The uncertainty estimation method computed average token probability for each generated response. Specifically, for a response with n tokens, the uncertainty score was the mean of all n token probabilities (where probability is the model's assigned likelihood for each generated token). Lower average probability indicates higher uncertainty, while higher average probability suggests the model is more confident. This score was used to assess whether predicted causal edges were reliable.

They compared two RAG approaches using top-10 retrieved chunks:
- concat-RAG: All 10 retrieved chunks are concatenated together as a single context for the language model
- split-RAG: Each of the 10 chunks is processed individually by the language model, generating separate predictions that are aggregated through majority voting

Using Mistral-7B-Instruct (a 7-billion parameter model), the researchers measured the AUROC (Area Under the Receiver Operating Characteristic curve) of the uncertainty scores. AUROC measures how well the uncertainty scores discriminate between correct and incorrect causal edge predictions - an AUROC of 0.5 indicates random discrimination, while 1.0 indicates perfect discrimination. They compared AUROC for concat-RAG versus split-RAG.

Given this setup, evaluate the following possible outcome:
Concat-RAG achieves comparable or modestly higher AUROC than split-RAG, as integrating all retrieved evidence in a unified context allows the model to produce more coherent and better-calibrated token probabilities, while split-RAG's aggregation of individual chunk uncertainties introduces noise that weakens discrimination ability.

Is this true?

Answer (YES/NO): NO